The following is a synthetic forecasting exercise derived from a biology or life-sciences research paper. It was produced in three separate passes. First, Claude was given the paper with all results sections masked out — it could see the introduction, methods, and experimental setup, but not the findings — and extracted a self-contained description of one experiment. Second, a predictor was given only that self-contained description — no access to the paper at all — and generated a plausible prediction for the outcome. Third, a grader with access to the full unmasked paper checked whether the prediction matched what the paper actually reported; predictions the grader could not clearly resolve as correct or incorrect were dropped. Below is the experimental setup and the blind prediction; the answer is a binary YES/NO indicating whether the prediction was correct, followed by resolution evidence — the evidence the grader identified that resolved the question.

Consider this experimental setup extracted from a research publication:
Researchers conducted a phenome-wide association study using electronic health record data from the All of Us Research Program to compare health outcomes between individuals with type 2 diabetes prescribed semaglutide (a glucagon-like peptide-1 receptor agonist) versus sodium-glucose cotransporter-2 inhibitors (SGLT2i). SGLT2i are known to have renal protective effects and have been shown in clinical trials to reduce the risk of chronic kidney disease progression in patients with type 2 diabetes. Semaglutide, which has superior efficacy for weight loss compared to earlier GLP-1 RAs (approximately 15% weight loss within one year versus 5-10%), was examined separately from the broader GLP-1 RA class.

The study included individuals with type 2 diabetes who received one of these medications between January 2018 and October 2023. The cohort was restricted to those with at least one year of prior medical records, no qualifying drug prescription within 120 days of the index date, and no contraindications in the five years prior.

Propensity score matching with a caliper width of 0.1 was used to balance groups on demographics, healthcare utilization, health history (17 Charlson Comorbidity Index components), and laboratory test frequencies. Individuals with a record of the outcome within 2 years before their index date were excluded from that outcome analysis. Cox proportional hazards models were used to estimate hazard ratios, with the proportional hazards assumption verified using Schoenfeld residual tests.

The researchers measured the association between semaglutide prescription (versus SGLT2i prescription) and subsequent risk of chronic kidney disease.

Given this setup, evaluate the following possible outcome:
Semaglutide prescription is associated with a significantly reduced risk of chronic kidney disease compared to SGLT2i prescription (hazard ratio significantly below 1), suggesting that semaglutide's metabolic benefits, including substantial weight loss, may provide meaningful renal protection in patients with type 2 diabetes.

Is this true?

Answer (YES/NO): YES